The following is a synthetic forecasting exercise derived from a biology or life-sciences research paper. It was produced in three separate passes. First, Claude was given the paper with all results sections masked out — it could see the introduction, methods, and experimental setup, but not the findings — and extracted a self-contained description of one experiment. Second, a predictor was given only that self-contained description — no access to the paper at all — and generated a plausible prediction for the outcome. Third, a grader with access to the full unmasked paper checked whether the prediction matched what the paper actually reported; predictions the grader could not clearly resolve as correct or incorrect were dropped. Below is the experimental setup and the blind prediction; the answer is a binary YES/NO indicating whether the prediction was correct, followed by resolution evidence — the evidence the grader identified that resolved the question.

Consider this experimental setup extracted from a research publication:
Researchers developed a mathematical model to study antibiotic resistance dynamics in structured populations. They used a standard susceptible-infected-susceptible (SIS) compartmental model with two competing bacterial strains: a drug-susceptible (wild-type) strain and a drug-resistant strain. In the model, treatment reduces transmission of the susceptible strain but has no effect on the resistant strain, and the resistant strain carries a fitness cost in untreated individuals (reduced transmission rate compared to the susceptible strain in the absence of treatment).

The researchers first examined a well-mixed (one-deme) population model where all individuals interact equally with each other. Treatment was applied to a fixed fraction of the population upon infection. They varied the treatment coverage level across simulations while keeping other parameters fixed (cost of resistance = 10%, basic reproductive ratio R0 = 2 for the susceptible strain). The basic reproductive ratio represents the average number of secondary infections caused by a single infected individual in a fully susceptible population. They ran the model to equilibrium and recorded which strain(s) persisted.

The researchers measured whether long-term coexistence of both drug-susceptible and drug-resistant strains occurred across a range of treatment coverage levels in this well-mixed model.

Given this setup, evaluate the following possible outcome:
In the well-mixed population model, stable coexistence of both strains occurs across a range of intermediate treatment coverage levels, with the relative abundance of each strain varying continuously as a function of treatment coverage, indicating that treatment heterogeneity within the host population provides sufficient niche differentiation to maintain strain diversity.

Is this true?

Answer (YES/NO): NO